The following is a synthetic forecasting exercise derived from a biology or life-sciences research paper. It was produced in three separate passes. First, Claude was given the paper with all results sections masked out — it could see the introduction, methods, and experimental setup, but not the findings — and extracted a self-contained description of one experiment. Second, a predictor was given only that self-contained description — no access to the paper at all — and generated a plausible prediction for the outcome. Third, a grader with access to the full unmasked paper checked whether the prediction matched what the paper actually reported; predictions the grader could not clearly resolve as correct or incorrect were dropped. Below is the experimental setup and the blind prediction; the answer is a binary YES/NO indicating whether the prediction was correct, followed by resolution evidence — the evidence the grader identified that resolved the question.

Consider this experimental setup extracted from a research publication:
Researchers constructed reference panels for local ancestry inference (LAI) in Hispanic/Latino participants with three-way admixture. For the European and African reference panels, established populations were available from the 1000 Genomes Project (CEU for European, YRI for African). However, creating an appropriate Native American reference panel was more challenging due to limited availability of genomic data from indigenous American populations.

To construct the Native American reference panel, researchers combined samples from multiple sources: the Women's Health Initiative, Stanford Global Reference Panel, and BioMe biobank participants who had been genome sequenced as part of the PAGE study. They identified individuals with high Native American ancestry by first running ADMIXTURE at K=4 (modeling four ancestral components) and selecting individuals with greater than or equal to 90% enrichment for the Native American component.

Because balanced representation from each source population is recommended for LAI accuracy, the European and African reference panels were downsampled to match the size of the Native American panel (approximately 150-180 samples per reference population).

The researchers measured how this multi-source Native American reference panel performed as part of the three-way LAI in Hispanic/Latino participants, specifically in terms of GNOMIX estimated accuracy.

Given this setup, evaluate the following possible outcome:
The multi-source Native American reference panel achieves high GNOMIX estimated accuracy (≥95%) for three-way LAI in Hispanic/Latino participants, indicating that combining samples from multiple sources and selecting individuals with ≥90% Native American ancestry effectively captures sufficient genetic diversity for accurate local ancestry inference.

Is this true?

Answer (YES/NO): YES